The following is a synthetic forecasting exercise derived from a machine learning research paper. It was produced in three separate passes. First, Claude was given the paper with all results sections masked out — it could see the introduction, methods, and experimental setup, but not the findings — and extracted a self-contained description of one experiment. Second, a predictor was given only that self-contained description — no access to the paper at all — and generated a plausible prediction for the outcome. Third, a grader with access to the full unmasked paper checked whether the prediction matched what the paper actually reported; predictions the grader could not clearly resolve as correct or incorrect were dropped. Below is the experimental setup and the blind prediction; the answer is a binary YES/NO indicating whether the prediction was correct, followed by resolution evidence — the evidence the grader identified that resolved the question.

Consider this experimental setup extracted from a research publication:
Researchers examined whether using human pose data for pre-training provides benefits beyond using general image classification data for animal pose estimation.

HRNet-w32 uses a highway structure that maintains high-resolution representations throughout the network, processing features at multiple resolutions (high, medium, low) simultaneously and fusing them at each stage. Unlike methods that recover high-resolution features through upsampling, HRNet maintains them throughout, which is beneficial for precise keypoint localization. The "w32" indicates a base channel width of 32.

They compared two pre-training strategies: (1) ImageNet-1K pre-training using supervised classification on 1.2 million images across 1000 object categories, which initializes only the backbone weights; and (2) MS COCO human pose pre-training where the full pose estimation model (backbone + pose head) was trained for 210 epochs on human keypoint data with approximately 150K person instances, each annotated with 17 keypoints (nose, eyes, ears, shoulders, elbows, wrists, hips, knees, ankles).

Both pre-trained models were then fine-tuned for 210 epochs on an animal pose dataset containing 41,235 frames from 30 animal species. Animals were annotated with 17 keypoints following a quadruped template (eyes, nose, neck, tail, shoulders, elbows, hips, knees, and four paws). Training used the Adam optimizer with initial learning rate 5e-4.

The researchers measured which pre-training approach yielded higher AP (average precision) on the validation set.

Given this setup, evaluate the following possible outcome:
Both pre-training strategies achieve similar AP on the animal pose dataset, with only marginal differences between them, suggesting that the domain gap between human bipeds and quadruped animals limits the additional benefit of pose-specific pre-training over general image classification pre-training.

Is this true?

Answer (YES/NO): NO